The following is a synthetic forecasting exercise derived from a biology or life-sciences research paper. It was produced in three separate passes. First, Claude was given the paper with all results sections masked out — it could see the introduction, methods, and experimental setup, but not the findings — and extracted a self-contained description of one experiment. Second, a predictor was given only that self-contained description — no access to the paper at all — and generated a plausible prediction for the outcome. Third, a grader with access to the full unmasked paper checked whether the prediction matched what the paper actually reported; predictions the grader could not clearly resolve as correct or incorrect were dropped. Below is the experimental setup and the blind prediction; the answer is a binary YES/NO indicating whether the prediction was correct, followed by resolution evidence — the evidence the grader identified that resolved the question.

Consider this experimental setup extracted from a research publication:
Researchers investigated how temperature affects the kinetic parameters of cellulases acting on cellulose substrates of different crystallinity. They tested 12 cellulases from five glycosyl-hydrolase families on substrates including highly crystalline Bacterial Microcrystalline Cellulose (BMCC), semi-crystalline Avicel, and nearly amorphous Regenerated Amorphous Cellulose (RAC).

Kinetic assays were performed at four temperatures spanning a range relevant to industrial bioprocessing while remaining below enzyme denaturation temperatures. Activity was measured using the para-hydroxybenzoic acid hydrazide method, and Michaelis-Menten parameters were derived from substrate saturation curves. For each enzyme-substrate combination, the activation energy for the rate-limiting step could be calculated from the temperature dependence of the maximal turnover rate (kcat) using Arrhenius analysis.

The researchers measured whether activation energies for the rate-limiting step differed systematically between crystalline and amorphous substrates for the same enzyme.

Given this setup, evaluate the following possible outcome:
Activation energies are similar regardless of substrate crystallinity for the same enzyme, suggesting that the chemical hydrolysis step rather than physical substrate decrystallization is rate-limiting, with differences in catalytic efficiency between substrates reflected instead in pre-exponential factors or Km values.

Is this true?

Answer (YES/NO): NO